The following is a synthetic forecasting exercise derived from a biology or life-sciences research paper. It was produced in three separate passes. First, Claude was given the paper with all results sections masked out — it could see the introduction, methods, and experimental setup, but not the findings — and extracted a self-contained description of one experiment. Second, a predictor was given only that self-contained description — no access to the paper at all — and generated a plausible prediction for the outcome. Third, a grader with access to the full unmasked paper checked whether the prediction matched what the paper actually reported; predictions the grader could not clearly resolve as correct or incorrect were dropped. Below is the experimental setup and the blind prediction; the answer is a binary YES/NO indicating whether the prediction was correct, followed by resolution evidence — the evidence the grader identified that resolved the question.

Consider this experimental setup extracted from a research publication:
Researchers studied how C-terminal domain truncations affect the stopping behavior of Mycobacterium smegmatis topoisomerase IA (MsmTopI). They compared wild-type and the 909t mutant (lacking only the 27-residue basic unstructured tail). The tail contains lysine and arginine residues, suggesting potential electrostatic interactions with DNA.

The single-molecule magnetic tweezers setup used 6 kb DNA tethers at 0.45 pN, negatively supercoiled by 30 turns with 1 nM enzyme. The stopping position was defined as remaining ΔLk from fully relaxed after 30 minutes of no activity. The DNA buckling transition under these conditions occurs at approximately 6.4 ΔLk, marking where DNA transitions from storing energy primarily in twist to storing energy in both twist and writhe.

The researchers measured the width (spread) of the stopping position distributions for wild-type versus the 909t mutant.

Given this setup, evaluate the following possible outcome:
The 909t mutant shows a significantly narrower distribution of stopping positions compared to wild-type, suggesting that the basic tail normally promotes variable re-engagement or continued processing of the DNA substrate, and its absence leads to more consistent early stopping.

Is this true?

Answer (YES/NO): YES